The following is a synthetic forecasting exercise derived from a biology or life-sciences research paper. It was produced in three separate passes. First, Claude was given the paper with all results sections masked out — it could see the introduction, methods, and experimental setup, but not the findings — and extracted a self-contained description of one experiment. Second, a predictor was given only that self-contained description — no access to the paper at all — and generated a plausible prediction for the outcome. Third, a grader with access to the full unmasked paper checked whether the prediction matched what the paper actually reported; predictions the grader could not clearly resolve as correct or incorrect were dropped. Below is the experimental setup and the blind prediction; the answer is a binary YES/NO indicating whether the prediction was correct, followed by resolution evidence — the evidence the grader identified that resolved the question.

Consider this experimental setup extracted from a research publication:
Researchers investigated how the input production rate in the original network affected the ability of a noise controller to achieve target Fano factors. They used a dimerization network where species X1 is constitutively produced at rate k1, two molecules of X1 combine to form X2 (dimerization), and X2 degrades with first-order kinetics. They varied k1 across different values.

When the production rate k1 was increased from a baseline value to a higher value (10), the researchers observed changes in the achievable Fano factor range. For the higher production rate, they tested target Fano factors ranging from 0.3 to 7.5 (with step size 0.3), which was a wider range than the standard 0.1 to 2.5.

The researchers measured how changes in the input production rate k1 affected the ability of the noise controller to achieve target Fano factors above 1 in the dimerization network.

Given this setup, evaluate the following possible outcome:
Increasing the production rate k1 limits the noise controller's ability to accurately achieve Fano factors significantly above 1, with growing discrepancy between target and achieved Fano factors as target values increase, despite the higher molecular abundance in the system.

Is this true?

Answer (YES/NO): NO